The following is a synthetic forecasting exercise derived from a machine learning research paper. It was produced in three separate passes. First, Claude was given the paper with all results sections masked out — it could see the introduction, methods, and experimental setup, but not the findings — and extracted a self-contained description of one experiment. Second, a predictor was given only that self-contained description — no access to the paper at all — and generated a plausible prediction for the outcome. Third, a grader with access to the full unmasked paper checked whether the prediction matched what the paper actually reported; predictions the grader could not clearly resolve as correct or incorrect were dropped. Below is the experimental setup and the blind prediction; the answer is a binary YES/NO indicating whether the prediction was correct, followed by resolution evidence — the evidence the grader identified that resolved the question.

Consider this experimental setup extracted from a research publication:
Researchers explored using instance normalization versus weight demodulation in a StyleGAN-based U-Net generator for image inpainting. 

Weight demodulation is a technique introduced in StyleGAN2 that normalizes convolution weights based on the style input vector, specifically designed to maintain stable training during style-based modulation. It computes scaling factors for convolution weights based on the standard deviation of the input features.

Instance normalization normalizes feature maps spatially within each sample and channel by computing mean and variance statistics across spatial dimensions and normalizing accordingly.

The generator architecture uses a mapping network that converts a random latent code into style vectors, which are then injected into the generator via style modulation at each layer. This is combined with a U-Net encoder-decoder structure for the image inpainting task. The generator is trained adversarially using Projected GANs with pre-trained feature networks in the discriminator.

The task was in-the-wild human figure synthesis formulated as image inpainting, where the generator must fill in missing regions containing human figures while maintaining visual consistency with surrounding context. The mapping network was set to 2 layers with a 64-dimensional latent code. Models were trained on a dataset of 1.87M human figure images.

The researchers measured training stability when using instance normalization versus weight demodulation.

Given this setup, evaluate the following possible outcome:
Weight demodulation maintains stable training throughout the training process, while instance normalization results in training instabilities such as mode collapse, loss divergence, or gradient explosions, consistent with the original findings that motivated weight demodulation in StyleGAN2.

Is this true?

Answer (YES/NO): NO